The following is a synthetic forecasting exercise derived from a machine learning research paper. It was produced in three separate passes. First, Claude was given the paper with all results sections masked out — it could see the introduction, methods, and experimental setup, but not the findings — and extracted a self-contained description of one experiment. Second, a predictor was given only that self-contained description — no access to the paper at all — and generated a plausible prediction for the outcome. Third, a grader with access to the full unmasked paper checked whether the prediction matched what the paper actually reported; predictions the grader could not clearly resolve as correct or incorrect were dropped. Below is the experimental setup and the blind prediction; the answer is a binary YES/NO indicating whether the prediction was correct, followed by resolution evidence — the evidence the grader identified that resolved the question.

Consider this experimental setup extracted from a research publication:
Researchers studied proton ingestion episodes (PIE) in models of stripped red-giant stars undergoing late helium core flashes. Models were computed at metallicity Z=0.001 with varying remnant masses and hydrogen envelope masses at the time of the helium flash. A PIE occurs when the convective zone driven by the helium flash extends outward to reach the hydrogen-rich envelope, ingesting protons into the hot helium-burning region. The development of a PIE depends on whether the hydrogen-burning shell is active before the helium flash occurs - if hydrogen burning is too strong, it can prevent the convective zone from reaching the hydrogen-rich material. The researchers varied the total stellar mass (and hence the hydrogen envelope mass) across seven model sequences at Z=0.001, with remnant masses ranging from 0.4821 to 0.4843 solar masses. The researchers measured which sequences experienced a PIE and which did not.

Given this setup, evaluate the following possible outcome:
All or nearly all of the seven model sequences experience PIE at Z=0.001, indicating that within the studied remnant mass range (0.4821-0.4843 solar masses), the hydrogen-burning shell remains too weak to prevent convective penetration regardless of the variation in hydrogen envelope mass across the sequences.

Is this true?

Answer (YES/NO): NO